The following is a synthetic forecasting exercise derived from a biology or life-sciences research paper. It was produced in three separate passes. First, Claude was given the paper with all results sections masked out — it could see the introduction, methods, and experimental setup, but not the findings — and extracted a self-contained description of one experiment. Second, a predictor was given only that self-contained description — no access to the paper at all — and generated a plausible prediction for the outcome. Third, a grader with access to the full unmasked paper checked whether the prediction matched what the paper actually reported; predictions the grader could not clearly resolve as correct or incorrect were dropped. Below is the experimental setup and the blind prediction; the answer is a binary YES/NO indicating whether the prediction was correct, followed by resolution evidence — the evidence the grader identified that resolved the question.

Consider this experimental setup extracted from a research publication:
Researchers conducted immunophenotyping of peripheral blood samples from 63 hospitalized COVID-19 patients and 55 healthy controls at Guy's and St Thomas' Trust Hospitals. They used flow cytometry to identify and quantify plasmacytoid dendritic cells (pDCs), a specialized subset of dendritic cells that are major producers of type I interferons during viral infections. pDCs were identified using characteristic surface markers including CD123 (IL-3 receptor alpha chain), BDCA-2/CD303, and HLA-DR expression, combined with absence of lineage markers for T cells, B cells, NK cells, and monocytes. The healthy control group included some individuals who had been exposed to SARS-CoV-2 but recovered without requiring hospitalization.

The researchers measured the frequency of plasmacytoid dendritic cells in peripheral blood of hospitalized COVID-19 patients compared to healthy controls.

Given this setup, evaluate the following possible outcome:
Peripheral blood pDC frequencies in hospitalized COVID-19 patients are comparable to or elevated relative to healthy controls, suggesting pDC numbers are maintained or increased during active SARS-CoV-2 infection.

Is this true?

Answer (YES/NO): NO